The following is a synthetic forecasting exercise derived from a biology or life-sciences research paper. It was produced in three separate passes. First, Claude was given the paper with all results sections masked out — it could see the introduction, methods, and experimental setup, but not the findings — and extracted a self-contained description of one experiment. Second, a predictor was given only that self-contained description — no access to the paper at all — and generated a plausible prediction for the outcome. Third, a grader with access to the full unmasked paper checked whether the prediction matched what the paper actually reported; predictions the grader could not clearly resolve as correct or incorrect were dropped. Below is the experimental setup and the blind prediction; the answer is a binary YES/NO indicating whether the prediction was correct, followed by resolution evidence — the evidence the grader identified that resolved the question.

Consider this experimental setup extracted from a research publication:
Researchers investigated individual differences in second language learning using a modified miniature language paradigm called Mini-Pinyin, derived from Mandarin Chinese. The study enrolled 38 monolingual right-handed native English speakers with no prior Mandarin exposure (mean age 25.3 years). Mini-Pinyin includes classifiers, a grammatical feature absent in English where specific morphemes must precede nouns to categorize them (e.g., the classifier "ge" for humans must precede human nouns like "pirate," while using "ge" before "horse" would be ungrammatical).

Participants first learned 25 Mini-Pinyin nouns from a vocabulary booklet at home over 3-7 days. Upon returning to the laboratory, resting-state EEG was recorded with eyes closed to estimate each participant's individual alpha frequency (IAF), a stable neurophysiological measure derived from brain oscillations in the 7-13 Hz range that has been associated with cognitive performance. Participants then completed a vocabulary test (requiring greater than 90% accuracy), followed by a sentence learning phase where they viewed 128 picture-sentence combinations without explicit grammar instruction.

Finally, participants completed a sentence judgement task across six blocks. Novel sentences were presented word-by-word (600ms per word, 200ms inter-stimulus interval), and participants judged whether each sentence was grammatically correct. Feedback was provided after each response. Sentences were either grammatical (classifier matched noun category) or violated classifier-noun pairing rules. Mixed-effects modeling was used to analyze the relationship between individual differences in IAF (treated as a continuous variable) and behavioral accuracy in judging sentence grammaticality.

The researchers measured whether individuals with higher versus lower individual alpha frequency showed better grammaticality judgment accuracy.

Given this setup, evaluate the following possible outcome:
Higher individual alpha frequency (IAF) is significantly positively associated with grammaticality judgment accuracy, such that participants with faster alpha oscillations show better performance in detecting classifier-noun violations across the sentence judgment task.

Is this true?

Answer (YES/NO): NO